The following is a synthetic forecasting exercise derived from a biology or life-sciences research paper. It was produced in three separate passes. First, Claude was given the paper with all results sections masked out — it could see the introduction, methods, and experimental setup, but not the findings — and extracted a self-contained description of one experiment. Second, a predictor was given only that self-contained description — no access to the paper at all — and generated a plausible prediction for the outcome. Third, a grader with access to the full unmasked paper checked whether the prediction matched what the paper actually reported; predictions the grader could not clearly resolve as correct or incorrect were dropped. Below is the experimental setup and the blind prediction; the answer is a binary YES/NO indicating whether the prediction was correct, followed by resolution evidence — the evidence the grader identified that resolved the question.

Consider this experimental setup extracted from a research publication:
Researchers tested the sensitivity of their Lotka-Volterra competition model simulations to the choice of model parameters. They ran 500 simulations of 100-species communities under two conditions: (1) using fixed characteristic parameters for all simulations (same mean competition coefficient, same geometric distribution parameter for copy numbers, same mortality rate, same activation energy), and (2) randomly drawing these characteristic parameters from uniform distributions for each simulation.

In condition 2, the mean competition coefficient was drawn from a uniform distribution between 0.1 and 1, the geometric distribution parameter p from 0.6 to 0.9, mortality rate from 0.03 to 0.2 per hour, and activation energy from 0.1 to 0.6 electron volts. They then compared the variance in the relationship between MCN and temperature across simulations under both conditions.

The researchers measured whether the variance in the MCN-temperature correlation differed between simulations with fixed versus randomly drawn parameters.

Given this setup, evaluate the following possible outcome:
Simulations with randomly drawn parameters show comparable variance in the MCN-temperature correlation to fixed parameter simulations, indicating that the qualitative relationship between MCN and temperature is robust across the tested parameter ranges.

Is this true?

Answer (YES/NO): YES